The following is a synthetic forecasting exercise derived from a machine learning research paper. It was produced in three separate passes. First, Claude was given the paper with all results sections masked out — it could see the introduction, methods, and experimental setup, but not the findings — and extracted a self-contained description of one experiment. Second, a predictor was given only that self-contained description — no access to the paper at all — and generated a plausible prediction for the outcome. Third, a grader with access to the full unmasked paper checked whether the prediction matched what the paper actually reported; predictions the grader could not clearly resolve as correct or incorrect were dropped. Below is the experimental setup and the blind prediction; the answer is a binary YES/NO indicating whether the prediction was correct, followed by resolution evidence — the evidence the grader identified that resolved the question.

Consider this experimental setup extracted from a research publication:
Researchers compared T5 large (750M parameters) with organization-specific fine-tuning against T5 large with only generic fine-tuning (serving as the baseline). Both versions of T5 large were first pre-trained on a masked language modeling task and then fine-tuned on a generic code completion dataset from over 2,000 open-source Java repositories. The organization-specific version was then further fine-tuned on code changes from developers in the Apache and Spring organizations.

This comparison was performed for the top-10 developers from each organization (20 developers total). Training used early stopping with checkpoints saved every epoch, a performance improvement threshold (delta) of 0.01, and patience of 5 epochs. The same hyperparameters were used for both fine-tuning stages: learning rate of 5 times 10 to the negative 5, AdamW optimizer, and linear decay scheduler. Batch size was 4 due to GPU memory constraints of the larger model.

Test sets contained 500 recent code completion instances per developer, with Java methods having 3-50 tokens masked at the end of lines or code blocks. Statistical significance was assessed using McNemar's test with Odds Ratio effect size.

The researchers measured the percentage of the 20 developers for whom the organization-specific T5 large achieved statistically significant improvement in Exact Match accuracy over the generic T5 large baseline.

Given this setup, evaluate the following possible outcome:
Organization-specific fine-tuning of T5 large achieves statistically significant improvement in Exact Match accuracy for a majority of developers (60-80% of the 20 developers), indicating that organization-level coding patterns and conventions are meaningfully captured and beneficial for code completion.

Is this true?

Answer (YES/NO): YES